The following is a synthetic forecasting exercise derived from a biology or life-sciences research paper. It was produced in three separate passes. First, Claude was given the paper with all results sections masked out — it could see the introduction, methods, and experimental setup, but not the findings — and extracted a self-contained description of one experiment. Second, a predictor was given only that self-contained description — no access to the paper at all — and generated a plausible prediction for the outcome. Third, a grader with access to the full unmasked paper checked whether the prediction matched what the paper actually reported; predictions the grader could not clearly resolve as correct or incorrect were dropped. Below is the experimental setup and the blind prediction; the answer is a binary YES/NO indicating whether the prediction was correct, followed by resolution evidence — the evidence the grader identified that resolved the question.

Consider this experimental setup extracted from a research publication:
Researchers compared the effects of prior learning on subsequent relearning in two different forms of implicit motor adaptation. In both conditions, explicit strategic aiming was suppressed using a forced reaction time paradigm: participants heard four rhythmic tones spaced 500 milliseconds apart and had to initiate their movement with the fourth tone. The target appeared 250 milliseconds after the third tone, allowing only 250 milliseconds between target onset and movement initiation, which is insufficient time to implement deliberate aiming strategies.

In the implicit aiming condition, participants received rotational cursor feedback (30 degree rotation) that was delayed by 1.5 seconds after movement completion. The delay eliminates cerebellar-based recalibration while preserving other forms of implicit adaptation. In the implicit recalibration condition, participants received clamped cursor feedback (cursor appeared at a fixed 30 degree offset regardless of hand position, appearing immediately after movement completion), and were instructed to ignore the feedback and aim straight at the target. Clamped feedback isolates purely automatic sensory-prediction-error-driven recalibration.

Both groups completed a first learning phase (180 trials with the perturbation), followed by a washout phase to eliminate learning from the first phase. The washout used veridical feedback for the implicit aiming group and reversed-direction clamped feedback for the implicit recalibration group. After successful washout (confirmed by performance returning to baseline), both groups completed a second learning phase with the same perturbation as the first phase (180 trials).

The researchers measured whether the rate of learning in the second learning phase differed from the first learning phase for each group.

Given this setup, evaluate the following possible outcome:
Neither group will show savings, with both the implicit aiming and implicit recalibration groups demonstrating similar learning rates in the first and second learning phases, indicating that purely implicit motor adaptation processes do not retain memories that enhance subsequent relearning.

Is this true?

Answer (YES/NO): NO